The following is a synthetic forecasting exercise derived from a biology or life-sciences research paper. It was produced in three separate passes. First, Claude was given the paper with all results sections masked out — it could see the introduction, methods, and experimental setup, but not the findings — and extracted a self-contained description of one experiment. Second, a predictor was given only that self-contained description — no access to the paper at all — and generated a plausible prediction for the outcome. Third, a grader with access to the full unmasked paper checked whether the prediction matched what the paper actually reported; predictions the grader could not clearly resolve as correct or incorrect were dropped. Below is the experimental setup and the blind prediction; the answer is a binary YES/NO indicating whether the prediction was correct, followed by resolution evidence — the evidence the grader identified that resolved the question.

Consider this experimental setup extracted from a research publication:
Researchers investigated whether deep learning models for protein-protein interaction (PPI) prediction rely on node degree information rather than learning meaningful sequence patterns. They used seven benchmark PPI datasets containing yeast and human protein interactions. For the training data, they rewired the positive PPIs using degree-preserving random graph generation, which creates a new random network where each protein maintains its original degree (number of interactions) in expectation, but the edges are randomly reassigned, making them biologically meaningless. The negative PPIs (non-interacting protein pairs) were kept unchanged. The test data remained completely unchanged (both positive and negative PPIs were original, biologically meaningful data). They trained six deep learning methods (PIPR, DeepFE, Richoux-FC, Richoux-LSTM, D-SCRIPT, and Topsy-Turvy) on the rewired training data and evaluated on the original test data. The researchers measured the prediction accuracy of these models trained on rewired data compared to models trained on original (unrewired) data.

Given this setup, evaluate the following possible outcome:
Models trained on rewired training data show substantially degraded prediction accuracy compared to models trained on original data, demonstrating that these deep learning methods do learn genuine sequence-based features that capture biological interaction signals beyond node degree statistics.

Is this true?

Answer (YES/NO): NO